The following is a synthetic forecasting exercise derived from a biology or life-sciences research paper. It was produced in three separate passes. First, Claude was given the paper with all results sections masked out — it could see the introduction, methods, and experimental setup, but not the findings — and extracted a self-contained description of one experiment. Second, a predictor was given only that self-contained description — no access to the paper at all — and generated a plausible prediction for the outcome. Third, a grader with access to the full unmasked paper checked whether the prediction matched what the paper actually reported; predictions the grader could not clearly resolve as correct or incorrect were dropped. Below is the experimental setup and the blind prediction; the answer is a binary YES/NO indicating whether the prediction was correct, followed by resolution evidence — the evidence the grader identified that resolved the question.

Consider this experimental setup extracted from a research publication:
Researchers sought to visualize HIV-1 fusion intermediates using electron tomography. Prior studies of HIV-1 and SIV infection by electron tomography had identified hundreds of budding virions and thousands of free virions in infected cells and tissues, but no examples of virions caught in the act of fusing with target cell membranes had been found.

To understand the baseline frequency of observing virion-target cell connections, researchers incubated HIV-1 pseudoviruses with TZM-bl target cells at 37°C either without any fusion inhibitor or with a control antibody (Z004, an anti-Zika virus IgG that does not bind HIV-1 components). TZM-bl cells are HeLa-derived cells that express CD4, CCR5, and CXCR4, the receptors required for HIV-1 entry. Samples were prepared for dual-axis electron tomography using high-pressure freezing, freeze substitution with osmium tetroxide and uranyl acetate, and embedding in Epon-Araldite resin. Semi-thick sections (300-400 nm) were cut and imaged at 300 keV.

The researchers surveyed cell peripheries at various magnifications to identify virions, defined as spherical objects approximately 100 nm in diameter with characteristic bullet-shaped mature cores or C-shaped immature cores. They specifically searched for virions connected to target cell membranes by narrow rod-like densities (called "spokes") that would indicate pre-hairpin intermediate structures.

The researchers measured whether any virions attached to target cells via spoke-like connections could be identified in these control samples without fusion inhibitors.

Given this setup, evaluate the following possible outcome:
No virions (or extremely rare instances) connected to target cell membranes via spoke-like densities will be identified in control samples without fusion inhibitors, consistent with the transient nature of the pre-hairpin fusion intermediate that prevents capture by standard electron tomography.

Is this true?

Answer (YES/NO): YES